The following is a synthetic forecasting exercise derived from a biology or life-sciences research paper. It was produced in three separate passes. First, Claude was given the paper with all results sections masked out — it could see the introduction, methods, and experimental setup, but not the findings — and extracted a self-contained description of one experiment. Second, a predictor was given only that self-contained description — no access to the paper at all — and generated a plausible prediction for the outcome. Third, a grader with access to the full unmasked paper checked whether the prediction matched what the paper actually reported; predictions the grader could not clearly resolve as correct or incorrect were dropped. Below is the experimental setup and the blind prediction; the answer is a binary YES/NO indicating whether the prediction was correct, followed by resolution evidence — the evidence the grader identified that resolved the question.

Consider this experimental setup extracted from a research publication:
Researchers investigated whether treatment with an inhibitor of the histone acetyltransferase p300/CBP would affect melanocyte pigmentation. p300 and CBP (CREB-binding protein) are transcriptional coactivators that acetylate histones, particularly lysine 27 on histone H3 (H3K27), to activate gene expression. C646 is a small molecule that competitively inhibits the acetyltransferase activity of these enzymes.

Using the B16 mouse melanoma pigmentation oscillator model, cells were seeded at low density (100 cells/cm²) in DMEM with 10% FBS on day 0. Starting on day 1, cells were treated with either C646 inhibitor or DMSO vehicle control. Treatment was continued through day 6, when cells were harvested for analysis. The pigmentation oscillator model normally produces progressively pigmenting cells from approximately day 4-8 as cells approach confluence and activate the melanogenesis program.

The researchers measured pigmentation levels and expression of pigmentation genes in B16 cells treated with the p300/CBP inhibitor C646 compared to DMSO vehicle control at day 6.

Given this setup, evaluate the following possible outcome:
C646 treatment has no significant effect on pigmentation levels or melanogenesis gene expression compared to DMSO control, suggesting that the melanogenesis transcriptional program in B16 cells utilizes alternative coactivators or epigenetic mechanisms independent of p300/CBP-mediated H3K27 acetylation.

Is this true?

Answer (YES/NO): NO